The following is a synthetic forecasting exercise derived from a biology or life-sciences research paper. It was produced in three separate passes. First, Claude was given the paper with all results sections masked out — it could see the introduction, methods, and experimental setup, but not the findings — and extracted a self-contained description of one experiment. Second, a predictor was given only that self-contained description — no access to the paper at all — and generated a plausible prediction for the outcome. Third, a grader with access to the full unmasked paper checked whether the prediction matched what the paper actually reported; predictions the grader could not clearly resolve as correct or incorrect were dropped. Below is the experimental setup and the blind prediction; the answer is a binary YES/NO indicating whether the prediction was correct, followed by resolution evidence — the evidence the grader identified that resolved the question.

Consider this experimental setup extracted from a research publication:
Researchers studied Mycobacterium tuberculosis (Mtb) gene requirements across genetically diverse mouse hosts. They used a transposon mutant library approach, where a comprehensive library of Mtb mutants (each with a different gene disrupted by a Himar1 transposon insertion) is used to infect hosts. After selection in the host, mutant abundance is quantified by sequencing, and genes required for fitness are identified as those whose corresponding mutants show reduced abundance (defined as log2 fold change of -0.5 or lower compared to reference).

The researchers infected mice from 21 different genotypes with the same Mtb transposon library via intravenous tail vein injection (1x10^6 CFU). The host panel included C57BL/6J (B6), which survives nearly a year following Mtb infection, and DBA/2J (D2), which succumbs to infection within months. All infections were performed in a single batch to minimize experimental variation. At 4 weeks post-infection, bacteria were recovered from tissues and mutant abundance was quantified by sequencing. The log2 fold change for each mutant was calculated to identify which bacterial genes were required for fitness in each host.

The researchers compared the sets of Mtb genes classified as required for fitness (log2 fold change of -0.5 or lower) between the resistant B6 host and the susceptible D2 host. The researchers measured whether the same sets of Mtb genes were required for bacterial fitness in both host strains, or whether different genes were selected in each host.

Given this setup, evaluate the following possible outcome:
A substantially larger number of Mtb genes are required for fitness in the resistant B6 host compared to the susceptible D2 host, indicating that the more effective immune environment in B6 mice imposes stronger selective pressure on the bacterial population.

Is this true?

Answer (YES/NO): NO